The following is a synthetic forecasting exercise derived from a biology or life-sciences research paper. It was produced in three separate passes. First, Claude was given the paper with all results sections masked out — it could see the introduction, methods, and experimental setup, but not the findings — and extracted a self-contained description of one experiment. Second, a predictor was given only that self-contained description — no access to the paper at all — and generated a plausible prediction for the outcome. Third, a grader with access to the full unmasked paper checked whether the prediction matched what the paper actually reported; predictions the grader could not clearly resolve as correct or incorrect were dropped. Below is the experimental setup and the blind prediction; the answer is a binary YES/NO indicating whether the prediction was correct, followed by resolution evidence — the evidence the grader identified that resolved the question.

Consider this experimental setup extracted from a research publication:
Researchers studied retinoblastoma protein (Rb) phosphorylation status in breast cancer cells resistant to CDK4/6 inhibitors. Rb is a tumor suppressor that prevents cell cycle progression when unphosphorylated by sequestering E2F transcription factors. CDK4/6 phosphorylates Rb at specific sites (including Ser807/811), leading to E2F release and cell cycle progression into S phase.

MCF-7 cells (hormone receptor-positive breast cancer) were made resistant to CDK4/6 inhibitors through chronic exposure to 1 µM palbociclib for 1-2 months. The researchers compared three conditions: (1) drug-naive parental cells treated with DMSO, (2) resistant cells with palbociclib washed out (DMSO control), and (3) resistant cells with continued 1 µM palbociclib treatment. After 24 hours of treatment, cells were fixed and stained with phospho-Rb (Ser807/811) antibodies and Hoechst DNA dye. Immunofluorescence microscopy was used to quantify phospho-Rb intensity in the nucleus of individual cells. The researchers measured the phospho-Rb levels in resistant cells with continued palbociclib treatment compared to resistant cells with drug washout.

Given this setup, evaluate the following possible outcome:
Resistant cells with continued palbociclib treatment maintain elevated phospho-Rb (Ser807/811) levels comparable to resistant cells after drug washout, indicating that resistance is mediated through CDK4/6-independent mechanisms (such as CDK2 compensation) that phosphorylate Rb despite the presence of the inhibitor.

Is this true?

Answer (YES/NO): NO